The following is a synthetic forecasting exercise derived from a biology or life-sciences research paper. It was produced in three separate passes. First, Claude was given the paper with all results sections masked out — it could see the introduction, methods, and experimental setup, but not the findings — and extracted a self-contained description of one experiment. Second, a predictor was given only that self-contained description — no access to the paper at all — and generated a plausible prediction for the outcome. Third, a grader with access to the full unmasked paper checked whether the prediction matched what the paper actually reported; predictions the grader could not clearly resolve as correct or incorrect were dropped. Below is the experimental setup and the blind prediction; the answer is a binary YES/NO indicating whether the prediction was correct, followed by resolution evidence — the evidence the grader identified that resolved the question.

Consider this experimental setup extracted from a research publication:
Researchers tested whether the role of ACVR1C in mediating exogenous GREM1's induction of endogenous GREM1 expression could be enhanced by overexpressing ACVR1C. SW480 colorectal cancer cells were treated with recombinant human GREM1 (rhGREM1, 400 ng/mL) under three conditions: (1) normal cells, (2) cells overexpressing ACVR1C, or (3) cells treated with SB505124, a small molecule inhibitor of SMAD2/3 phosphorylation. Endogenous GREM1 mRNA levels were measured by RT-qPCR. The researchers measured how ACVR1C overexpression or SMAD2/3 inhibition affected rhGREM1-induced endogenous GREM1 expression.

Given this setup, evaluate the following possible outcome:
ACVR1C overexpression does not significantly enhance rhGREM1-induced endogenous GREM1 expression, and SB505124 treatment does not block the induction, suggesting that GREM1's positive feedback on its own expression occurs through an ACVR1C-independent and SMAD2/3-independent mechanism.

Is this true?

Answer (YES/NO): NO